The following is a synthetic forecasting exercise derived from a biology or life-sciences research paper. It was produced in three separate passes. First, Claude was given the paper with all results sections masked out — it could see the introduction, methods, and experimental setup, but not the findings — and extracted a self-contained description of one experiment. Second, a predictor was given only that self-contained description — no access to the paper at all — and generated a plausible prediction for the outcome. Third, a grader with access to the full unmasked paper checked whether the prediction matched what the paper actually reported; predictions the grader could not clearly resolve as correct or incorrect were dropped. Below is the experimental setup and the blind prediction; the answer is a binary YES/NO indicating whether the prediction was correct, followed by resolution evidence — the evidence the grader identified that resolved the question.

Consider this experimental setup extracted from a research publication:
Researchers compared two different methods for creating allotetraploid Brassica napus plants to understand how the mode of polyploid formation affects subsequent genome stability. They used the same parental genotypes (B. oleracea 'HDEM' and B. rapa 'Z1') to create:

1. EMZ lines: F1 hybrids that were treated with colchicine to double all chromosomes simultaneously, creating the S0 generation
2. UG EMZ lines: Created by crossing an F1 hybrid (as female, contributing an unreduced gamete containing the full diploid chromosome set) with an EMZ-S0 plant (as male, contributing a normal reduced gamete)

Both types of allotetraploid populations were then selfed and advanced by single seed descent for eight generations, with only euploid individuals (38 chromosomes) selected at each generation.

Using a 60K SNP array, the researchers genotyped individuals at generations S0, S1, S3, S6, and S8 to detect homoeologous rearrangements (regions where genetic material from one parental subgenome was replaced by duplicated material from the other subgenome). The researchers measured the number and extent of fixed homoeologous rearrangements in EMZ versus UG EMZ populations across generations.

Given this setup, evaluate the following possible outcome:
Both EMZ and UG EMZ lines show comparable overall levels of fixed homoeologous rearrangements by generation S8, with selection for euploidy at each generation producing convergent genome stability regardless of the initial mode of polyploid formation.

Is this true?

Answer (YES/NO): NO